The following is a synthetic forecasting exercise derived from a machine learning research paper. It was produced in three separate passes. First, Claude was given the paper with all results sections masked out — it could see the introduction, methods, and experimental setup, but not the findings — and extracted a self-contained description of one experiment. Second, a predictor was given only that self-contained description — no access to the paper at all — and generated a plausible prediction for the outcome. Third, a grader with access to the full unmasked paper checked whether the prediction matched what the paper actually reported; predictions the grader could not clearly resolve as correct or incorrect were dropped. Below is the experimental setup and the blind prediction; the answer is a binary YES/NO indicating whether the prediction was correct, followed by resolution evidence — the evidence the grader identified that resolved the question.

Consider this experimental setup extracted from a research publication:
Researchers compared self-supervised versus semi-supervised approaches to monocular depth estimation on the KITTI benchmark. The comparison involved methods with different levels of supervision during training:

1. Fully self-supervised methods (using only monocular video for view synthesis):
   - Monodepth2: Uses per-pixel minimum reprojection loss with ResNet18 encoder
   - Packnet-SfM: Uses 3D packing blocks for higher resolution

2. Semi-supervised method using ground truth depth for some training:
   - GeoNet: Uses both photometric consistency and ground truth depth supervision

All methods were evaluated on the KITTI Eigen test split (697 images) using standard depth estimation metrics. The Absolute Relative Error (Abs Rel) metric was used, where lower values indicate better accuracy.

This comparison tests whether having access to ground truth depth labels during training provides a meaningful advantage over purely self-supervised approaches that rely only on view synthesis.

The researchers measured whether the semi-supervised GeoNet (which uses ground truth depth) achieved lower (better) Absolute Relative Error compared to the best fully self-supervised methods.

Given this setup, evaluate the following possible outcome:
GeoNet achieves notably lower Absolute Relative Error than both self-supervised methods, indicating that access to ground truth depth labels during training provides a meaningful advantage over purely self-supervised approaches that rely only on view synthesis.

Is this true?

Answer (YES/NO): NO